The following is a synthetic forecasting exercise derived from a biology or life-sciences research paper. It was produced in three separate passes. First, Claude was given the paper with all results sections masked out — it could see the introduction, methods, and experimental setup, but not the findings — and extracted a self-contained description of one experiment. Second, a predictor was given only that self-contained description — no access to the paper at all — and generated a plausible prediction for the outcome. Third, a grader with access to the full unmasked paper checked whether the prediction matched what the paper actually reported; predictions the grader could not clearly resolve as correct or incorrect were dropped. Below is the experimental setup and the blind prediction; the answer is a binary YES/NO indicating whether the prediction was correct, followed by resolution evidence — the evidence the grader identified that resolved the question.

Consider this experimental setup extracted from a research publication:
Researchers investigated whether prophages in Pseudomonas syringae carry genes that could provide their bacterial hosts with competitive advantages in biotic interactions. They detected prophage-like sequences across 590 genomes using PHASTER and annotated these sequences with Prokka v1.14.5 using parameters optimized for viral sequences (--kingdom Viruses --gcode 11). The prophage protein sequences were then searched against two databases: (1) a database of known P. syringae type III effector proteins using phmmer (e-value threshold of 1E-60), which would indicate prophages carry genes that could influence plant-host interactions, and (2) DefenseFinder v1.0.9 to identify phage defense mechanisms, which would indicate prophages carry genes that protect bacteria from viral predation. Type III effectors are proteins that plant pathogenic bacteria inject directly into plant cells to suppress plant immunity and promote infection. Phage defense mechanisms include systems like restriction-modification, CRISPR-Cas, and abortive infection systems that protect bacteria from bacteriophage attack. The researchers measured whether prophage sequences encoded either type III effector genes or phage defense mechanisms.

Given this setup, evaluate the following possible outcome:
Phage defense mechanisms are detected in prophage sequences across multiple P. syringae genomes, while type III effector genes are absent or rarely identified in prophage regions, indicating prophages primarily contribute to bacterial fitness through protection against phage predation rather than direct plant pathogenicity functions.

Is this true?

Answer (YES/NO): NO